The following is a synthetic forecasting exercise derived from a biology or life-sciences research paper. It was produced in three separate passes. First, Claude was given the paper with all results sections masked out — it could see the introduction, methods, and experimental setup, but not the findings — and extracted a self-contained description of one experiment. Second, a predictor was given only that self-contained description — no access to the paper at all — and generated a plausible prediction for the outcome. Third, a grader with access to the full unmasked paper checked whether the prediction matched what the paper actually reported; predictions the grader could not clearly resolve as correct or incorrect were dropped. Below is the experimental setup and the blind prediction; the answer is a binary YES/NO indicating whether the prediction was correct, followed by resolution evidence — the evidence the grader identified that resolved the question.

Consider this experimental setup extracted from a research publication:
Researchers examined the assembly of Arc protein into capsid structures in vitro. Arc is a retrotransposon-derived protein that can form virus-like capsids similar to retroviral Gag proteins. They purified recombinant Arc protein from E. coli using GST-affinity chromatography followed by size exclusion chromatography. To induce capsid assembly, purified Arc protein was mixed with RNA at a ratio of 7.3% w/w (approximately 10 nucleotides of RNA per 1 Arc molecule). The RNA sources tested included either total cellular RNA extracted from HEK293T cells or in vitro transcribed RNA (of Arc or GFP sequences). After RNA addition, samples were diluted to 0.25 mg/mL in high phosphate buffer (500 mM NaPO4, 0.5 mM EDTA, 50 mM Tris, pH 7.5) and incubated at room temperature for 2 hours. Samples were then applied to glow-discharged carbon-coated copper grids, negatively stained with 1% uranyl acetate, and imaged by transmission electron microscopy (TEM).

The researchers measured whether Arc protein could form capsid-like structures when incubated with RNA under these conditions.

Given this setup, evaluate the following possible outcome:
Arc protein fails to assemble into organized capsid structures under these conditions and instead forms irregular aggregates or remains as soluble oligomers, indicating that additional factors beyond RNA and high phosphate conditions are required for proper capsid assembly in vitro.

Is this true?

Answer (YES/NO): NO